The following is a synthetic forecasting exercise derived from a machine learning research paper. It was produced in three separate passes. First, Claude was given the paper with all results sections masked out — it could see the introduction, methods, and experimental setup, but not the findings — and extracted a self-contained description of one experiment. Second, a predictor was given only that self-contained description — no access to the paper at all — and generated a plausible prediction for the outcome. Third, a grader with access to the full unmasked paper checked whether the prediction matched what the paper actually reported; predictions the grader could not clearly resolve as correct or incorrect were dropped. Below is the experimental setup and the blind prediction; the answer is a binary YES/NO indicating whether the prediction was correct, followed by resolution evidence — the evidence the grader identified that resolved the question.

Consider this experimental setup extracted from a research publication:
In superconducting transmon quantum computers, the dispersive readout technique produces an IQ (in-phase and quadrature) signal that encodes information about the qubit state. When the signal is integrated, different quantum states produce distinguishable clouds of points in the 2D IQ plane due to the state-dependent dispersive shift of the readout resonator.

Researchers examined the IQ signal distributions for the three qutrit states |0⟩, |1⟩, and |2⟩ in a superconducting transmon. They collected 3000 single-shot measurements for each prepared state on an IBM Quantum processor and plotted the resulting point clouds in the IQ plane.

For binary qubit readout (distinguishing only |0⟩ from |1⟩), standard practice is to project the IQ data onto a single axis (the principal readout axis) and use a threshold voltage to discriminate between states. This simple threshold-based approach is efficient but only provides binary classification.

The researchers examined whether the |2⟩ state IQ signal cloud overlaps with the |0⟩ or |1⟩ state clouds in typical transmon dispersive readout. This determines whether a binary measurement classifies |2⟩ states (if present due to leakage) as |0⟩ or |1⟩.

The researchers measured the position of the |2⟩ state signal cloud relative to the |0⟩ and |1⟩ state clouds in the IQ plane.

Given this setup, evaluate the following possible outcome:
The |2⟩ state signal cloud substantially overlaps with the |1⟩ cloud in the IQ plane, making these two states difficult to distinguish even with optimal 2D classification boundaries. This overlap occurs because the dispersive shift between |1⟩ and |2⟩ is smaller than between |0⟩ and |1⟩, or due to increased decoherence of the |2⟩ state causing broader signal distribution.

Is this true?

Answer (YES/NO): YES